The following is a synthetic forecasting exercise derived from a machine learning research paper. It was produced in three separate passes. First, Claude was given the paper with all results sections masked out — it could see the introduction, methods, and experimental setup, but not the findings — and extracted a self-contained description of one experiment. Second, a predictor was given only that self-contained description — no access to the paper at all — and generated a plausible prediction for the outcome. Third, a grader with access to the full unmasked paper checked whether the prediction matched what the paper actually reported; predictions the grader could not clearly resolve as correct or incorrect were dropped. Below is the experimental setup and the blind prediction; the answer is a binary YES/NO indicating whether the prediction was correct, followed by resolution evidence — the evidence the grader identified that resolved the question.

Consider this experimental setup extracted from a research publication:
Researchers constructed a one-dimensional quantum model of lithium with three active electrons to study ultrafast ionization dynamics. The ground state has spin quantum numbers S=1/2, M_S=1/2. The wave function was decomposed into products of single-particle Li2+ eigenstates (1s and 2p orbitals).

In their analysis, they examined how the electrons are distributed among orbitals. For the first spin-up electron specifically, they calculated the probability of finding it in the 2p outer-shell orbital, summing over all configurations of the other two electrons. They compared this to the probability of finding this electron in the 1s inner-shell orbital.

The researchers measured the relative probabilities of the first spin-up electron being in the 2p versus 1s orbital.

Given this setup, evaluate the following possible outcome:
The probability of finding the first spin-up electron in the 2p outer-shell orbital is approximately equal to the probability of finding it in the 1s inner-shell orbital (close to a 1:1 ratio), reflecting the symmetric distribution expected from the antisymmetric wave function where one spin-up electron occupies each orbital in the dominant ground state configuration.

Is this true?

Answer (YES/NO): NO